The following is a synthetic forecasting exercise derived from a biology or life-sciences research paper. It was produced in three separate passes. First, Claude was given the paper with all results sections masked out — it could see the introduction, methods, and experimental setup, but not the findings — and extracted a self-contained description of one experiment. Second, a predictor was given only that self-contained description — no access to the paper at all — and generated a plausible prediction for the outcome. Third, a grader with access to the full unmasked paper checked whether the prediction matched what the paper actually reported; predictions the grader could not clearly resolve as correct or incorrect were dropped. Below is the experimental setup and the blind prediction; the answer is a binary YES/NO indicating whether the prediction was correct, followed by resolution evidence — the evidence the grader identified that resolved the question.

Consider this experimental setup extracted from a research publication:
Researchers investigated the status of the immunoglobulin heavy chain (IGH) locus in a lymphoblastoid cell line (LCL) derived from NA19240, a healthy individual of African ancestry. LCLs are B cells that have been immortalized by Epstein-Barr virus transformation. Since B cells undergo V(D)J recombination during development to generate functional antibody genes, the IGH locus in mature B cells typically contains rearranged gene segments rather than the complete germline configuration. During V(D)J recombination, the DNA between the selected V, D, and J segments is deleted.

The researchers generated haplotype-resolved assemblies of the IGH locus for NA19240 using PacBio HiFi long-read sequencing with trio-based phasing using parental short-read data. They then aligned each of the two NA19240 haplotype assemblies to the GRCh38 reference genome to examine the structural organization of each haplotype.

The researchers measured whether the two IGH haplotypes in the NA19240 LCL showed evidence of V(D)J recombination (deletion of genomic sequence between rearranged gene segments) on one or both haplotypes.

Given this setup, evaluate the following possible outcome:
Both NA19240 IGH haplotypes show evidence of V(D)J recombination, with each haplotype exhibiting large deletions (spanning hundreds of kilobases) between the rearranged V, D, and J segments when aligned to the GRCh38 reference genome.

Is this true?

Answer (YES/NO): NO